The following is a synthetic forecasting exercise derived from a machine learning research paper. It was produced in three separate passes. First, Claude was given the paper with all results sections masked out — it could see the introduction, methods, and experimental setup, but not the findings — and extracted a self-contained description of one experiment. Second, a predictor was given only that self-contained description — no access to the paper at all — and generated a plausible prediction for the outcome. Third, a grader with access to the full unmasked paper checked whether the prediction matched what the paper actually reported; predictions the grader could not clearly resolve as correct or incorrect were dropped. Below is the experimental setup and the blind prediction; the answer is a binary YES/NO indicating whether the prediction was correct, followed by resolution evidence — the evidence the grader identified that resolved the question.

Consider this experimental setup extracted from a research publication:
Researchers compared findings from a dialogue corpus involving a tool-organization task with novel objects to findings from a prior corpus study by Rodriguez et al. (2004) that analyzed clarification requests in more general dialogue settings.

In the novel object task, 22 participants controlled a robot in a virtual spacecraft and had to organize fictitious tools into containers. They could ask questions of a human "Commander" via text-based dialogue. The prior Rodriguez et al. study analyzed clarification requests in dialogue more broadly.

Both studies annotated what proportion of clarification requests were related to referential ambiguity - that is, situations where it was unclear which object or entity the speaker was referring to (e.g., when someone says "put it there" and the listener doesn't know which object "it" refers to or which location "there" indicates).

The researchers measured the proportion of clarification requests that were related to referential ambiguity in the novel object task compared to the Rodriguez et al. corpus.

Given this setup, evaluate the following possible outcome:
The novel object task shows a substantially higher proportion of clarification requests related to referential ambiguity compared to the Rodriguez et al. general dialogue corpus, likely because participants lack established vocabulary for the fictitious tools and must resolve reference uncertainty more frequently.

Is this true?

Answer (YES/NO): YES